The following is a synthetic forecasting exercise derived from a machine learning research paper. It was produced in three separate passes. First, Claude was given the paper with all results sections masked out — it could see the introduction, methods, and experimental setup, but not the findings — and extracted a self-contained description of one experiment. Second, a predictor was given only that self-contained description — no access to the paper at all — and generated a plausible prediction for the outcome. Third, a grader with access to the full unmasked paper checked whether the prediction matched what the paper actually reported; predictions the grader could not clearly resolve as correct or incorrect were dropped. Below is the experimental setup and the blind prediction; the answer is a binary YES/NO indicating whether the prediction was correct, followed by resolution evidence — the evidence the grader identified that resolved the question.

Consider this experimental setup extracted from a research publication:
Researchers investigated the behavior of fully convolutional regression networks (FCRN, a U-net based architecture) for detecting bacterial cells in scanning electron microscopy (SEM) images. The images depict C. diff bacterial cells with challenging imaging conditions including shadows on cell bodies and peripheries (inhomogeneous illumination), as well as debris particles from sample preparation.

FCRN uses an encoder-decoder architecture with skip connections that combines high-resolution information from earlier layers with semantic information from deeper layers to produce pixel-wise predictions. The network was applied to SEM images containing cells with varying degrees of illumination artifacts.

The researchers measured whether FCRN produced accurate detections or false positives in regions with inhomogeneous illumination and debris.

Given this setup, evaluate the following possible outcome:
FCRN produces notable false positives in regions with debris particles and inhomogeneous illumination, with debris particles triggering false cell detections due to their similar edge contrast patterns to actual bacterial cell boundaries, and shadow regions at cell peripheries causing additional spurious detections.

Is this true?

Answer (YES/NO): NO